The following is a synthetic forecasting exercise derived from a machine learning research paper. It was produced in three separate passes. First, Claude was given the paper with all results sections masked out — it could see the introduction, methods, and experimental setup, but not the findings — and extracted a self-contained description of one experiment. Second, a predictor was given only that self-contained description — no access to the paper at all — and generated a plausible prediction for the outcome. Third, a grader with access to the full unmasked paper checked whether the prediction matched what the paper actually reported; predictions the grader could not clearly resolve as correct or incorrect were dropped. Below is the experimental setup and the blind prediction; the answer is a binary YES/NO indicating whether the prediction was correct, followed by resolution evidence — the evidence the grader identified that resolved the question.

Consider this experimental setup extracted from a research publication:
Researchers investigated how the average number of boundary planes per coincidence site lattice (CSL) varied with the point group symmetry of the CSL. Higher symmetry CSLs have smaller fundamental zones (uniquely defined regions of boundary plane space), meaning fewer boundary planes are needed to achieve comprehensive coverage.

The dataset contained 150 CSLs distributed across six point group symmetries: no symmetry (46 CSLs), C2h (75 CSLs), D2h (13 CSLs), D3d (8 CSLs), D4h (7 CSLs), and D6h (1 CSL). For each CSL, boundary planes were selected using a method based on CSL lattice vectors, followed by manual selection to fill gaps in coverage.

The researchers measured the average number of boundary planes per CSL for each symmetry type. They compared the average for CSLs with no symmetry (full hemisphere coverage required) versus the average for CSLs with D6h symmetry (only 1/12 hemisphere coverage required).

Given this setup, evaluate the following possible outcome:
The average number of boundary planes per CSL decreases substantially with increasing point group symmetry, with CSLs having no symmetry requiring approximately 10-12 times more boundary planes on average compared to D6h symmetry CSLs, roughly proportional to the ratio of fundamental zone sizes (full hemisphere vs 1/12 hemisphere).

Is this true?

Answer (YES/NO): NO